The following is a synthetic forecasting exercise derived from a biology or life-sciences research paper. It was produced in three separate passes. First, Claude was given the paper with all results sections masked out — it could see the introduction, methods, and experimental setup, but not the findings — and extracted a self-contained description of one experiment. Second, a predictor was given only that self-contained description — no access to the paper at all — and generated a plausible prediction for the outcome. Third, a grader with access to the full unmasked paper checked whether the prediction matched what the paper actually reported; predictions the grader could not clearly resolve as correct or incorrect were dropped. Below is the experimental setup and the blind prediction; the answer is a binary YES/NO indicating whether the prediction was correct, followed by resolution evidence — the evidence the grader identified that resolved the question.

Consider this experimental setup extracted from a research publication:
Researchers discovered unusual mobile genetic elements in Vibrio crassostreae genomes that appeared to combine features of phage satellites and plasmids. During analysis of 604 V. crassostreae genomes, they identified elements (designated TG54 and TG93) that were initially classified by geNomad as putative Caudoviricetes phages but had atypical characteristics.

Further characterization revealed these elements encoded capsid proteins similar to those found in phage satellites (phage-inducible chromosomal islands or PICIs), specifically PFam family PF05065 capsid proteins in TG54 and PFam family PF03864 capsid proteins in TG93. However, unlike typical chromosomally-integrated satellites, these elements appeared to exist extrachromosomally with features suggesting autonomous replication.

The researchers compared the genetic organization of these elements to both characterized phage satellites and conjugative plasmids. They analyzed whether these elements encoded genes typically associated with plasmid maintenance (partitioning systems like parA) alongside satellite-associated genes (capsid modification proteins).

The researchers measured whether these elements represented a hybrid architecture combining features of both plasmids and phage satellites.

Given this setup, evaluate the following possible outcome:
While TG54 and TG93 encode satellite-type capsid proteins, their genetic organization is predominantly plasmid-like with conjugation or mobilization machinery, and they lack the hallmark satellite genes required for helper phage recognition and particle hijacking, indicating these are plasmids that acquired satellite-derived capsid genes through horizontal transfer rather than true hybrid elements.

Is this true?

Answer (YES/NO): NO